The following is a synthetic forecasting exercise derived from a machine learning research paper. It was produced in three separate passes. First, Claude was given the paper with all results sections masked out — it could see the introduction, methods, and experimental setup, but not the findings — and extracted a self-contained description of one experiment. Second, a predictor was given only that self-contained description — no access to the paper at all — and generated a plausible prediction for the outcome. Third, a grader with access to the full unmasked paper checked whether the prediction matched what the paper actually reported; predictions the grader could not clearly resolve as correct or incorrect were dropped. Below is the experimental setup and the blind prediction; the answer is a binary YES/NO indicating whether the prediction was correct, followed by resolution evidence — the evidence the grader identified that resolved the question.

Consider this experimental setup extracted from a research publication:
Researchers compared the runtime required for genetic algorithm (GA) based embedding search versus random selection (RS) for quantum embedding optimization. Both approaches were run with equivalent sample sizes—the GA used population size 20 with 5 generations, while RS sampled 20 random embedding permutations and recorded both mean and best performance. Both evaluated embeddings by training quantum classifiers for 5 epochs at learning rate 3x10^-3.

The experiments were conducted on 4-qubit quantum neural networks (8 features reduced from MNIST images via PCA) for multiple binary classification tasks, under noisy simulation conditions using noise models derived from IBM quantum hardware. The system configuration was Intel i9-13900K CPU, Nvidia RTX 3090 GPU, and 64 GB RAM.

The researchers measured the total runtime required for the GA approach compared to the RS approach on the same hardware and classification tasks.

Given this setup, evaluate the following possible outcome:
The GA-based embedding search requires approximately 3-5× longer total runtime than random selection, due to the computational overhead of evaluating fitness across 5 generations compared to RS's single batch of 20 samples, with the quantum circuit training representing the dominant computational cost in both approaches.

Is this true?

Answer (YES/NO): NO